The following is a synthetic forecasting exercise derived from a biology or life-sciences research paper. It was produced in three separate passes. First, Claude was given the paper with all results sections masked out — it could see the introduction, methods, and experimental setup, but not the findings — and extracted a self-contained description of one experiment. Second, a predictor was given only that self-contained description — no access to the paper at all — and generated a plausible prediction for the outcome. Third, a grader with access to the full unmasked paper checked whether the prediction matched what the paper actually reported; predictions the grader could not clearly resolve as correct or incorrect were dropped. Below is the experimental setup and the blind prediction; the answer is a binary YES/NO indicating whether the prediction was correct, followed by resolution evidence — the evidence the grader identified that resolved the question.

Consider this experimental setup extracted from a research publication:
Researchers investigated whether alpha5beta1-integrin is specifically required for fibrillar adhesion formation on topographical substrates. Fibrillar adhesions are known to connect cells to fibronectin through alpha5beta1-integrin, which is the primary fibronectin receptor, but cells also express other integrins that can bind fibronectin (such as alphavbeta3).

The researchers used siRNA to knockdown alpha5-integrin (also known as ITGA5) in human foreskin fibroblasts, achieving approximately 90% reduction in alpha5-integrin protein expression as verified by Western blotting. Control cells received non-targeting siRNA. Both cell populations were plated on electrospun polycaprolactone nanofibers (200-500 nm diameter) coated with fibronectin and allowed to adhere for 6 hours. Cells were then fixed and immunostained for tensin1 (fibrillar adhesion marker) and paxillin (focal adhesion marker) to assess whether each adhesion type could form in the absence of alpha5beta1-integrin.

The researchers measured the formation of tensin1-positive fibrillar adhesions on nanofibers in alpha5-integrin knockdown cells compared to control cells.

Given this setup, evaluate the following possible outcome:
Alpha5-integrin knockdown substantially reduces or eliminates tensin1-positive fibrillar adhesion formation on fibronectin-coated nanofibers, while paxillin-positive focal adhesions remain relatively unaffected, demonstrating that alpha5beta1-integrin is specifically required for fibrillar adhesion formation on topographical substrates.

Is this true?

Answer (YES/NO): YES